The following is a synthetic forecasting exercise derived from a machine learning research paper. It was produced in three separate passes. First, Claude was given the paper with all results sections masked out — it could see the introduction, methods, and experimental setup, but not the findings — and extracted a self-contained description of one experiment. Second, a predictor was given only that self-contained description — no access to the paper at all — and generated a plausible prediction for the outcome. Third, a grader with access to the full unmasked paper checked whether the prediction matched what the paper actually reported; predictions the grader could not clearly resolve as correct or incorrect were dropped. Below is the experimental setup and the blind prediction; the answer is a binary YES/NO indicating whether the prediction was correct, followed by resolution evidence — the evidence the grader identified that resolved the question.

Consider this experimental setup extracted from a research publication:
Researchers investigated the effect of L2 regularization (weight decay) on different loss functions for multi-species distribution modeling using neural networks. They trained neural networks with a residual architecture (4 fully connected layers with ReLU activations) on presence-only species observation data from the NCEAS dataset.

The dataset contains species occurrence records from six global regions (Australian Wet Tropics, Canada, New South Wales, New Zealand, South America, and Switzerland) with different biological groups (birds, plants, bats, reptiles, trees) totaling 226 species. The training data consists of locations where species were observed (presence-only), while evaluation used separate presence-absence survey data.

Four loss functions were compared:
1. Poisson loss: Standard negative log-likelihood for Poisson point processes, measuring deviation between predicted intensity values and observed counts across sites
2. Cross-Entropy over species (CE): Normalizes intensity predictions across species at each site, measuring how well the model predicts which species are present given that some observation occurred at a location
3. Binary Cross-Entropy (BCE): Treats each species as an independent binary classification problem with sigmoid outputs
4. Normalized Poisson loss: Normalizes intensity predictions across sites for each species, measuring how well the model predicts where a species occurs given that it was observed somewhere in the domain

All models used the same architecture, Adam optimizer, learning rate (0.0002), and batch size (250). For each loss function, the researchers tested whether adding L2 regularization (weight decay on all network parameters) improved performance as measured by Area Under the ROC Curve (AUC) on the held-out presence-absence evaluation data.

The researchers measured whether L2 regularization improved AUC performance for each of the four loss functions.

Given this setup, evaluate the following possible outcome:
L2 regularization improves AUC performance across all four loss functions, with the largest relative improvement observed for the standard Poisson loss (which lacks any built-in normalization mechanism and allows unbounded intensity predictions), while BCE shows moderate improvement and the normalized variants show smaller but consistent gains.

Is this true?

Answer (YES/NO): NO